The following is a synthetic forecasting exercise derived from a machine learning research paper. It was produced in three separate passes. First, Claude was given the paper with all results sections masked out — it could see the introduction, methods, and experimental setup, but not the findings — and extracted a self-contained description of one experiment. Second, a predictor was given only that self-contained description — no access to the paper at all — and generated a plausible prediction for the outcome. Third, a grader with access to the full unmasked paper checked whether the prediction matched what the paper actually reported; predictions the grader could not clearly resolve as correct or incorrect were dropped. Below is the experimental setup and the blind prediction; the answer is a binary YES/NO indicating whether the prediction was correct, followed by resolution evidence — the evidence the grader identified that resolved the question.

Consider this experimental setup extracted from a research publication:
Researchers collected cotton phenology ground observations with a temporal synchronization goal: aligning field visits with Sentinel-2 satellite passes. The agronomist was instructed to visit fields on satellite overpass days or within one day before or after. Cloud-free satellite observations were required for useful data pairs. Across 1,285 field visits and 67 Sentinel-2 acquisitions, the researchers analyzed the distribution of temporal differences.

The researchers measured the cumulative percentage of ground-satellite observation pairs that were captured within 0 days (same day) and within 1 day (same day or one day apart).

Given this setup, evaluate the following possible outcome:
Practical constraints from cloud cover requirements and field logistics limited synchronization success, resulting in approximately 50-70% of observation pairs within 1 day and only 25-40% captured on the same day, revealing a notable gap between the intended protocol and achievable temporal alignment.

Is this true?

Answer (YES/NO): NO